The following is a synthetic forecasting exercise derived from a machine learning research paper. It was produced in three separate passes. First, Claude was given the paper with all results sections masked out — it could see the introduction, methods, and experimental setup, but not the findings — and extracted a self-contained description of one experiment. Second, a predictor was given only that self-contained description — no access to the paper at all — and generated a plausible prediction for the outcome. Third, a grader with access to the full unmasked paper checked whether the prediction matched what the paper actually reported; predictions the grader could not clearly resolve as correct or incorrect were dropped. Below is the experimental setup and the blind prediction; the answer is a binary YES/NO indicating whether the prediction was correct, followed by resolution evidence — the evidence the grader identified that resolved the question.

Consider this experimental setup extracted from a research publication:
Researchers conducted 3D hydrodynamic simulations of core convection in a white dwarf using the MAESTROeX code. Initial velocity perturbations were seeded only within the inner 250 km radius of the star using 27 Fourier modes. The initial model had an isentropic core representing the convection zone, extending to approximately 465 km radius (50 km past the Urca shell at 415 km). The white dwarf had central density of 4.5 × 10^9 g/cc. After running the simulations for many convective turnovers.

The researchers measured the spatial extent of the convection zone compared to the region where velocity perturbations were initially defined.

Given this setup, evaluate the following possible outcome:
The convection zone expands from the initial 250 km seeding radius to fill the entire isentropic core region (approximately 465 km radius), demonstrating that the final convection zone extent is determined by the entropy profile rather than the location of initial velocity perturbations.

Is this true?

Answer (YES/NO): NO